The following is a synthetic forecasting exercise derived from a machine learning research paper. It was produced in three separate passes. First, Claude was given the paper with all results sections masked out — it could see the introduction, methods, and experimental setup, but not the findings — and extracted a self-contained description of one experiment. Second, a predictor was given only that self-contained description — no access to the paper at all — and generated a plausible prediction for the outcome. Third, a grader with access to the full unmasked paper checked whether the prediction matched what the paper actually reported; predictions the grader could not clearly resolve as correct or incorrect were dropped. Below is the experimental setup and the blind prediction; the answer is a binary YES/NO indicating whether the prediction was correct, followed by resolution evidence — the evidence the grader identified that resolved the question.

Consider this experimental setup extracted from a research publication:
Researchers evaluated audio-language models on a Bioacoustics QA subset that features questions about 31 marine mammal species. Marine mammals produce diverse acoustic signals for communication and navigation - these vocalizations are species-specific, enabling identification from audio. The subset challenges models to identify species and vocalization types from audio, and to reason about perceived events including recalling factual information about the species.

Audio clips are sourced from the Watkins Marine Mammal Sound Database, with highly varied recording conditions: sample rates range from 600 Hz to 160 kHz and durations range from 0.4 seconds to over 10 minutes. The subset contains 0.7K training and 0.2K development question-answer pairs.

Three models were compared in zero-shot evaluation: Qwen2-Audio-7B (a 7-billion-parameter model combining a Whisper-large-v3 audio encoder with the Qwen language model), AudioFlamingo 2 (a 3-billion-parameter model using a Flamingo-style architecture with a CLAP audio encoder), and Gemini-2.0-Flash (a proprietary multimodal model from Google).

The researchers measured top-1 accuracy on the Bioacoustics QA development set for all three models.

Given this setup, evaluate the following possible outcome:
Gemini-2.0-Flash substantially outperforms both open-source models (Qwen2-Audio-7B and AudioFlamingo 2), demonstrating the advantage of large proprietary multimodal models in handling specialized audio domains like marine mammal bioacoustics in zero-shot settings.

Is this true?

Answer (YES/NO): NO